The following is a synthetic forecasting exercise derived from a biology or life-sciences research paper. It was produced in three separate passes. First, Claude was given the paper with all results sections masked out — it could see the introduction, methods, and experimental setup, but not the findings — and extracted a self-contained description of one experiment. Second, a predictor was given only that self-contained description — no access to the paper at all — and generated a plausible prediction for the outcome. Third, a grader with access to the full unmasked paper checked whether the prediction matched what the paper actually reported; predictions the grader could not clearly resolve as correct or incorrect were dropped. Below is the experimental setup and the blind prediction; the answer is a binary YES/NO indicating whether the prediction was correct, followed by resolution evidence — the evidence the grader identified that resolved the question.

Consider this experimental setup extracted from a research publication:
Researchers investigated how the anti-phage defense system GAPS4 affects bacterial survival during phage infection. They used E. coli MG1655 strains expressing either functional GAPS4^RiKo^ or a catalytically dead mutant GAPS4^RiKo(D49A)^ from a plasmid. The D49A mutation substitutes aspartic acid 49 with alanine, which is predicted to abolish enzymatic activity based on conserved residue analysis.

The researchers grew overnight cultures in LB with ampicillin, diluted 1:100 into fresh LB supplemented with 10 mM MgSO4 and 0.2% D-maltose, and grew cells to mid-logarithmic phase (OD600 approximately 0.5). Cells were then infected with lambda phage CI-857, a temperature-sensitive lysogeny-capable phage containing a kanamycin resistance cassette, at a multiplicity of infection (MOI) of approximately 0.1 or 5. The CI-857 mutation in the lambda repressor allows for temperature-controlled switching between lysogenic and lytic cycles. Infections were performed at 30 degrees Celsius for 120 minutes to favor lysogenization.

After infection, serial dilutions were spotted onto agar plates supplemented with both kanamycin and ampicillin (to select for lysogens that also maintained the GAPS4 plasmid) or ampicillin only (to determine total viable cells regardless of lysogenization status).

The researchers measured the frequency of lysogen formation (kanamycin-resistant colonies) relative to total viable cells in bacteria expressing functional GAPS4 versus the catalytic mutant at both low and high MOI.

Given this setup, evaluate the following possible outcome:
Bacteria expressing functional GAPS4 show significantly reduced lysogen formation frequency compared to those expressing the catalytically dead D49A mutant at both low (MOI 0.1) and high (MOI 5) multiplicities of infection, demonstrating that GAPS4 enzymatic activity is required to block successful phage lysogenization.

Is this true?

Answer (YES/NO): YES